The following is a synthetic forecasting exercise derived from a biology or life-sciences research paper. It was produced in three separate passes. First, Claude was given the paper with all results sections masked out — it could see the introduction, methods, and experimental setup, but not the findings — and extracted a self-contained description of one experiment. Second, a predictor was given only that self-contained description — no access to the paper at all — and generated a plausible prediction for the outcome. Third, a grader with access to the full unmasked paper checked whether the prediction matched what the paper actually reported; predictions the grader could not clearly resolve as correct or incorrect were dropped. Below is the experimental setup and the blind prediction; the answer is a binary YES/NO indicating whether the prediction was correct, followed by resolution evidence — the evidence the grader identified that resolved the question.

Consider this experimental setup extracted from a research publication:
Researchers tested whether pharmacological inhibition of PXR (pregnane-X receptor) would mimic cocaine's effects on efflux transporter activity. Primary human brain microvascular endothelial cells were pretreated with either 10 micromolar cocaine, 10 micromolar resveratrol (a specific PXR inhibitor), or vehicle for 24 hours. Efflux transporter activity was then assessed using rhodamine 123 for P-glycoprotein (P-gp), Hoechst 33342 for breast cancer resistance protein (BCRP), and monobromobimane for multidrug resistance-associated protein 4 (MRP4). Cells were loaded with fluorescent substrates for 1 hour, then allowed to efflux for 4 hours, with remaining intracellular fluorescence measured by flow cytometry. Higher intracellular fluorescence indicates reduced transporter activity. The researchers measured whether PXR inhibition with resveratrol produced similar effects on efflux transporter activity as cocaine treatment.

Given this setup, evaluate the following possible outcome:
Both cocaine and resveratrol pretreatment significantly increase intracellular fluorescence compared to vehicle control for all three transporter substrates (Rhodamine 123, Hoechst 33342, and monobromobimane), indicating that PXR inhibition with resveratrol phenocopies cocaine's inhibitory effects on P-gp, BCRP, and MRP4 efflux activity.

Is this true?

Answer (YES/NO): YES